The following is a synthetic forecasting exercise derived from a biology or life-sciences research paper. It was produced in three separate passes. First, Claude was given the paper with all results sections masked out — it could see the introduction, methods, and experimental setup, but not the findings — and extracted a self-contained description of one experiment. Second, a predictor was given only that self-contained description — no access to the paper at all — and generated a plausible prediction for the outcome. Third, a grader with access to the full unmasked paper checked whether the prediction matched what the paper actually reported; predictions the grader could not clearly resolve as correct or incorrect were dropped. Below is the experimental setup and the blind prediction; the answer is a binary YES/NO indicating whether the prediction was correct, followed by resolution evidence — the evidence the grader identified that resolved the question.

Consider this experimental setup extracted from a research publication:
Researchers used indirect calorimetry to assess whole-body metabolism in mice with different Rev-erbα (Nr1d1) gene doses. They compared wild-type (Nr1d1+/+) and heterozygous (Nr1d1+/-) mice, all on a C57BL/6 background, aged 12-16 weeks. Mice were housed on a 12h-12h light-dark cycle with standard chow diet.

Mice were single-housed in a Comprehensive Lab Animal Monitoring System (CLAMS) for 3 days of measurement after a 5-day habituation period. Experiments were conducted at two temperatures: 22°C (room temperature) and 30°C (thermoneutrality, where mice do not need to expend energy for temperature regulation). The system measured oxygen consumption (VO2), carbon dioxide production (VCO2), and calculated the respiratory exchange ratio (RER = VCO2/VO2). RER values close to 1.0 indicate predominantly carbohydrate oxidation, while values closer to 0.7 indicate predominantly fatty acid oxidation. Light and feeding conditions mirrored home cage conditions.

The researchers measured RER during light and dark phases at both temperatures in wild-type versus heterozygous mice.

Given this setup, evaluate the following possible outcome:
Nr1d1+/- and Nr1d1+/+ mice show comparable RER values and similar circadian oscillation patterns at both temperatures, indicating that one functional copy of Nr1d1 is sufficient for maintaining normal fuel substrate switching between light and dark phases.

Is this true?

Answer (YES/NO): NO